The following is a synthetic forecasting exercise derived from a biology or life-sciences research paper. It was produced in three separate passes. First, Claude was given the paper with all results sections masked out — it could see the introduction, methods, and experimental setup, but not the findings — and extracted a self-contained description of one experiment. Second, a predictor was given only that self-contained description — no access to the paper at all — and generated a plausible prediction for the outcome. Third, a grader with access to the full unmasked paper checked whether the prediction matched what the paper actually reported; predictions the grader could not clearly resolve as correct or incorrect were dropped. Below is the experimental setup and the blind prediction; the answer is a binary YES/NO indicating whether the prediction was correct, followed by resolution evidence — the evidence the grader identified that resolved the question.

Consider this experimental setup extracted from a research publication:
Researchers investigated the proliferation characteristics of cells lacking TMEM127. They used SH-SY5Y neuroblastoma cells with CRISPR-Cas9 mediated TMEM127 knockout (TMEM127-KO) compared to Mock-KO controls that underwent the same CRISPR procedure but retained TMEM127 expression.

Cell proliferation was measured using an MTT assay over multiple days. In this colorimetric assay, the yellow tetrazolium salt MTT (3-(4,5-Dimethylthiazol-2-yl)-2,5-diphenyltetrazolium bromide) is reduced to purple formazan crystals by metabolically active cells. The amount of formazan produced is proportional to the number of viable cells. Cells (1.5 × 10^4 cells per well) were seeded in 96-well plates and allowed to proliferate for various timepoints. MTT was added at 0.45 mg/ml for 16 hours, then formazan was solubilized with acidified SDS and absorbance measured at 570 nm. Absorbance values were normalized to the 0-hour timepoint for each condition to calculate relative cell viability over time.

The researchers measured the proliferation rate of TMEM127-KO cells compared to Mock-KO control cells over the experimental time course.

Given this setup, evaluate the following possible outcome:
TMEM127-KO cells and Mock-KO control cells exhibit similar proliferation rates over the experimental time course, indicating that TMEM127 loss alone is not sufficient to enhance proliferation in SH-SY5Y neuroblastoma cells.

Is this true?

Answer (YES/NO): NO